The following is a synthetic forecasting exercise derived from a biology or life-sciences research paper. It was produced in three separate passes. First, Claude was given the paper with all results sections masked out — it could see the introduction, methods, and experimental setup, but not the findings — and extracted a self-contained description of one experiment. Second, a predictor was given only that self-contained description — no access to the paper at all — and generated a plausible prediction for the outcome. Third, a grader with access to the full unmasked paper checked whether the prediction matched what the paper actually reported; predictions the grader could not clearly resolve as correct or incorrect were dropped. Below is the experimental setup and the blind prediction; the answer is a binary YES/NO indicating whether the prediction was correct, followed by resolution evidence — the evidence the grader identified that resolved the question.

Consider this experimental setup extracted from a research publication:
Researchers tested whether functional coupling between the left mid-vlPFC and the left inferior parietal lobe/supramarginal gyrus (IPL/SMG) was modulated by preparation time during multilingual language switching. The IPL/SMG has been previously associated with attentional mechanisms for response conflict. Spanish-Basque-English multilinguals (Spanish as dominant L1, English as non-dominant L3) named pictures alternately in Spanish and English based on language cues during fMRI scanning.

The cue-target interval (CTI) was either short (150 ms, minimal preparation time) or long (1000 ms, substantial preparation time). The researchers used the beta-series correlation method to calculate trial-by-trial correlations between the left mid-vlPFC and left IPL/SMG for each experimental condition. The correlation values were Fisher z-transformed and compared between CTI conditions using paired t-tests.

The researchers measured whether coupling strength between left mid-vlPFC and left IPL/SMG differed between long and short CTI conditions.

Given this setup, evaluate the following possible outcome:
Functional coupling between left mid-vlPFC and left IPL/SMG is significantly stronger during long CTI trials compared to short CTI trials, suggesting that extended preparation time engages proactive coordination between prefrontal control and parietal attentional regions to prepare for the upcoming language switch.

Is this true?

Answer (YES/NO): NO